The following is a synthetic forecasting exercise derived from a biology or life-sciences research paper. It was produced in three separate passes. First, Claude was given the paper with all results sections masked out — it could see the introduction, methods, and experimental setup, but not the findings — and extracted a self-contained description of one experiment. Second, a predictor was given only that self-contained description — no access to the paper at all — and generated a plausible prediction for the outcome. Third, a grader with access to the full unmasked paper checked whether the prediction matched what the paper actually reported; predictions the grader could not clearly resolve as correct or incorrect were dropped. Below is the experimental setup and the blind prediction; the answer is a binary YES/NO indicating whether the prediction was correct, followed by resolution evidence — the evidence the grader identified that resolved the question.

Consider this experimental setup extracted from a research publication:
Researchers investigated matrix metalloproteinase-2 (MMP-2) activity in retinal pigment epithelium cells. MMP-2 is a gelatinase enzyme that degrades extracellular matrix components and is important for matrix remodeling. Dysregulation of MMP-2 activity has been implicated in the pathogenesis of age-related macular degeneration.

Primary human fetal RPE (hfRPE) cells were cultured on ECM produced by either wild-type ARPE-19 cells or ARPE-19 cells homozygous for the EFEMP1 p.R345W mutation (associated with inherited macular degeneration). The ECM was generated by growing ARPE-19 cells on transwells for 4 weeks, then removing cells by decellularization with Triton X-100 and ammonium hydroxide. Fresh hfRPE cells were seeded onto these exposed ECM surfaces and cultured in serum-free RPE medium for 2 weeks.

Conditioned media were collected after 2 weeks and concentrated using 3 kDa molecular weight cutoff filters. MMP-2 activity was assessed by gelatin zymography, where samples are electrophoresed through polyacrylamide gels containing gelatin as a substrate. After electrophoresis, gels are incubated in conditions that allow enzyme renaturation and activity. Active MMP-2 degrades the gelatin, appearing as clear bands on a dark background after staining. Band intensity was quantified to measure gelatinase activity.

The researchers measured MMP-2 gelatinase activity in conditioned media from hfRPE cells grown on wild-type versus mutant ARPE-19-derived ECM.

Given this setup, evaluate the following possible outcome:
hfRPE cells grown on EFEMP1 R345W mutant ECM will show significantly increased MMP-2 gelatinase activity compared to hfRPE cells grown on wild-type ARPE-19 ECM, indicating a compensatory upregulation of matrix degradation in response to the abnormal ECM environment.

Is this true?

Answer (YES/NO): YES